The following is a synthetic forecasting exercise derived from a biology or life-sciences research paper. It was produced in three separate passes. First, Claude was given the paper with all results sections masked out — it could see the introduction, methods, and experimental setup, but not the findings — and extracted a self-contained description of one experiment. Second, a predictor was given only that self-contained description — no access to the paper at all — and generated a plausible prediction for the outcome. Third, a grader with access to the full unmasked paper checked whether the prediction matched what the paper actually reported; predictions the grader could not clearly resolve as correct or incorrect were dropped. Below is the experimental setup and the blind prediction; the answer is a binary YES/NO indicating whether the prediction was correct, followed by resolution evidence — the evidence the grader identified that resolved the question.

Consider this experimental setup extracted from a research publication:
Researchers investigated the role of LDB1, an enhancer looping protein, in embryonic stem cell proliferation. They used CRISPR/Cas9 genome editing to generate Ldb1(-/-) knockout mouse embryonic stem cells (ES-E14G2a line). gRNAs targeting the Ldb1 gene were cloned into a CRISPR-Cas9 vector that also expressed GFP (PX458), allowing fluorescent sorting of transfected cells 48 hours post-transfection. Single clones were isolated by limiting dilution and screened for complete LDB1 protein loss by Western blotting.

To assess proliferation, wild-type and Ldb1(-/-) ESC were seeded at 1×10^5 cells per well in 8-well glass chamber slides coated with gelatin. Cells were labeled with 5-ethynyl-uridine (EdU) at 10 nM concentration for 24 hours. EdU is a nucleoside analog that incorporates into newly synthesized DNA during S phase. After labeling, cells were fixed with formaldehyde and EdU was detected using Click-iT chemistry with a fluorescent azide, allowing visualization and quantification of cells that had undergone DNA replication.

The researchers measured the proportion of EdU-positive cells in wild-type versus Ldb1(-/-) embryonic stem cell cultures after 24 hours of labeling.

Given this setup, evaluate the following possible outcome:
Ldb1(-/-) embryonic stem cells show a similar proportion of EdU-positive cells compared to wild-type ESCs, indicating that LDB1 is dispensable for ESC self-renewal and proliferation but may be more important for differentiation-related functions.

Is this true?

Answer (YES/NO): NO